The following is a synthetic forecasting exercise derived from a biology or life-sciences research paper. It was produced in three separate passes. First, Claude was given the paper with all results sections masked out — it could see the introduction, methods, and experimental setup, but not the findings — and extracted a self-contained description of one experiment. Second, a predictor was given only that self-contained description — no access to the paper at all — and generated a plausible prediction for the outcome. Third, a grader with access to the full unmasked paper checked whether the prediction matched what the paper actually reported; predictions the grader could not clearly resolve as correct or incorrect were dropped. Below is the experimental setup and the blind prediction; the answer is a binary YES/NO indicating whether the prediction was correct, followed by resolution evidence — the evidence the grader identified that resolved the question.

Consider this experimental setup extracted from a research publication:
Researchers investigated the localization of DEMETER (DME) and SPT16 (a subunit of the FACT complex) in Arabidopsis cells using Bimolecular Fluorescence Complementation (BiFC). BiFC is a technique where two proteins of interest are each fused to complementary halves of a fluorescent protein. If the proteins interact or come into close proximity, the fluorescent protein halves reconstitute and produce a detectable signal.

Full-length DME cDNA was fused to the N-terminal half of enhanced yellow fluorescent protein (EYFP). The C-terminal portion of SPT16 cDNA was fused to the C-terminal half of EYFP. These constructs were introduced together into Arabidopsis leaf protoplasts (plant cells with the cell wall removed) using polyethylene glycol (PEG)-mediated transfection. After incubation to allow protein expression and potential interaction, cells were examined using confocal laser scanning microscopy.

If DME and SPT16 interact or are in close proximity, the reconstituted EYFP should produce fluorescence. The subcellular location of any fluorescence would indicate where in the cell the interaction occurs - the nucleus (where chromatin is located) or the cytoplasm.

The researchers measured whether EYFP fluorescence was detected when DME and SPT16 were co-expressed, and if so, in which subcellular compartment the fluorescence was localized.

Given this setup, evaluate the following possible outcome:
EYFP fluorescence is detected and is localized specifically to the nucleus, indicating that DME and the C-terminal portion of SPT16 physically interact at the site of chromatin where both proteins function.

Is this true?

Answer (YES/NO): YES